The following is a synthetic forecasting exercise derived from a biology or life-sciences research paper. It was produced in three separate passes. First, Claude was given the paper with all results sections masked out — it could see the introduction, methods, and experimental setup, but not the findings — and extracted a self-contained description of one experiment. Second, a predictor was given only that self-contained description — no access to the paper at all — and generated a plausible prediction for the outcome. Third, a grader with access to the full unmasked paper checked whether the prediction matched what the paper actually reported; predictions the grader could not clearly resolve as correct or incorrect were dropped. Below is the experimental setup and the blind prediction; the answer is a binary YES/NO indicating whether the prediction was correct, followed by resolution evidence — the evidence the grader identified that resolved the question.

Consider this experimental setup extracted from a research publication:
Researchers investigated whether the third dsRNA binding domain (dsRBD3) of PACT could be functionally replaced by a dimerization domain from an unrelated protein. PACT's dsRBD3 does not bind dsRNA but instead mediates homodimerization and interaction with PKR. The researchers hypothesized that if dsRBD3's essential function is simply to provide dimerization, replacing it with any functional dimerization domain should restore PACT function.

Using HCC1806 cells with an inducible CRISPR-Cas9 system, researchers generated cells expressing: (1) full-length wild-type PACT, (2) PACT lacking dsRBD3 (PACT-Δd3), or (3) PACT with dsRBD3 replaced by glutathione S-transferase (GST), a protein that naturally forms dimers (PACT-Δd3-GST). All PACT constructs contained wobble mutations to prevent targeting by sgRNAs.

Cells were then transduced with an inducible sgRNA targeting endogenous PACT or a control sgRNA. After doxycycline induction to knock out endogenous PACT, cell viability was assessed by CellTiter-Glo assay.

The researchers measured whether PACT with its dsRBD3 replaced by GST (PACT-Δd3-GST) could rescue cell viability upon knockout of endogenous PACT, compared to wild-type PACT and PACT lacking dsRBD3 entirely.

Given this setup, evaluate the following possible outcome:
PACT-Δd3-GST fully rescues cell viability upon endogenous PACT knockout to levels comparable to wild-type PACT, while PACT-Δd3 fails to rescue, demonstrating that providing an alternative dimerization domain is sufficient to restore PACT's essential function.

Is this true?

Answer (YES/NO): YES